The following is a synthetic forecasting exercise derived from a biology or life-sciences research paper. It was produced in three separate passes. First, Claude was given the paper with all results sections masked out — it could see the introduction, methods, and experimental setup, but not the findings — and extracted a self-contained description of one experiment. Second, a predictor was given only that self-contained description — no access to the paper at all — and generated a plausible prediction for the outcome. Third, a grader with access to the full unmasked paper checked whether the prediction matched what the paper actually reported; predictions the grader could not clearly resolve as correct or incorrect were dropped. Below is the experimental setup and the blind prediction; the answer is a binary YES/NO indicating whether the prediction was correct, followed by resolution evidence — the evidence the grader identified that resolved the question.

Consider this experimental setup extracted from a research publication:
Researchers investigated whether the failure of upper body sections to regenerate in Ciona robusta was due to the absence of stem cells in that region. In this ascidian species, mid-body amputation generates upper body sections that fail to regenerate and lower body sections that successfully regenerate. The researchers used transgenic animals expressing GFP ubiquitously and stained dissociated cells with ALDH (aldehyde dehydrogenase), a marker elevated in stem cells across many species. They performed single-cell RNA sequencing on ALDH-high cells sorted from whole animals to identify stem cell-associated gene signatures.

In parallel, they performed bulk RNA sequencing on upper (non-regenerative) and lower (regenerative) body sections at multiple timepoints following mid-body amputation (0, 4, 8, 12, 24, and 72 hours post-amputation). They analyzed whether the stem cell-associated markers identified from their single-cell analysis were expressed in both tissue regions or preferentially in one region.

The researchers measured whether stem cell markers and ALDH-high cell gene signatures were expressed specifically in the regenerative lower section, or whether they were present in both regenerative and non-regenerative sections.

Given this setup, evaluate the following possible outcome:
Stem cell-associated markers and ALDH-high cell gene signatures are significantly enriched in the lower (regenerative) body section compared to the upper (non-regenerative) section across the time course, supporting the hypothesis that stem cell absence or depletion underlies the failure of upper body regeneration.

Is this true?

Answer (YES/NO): NO